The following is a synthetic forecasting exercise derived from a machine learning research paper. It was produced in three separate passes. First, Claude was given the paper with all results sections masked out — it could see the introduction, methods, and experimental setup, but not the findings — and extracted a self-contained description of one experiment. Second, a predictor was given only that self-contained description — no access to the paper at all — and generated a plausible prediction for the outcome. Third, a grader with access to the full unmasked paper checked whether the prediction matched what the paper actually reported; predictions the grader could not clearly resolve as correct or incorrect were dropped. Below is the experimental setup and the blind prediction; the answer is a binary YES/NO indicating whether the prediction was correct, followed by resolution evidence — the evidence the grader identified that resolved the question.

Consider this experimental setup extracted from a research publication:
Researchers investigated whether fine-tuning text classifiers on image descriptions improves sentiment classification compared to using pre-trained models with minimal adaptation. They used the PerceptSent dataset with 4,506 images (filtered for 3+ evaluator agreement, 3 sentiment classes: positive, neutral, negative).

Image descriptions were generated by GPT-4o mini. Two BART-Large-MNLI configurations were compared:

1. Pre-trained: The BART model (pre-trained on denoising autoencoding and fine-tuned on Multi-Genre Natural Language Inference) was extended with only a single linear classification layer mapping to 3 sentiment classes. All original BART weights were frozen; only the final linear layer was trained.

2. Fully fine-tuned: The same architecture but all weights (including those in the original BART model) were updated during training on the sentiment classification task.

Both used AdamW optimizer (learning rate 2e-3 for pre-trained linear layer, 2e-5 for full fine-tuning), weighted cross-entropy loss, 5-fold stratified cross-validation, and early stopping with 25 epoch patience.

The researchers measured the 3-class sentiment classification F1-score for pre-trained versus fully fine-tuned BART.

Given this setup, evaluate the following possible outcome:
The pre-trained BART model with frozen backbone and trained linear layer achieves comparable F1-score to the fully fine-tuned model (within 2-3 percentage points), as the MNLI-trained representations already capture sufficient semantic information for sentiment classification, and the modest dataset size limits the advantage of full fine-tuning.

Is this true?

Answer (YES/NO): NO